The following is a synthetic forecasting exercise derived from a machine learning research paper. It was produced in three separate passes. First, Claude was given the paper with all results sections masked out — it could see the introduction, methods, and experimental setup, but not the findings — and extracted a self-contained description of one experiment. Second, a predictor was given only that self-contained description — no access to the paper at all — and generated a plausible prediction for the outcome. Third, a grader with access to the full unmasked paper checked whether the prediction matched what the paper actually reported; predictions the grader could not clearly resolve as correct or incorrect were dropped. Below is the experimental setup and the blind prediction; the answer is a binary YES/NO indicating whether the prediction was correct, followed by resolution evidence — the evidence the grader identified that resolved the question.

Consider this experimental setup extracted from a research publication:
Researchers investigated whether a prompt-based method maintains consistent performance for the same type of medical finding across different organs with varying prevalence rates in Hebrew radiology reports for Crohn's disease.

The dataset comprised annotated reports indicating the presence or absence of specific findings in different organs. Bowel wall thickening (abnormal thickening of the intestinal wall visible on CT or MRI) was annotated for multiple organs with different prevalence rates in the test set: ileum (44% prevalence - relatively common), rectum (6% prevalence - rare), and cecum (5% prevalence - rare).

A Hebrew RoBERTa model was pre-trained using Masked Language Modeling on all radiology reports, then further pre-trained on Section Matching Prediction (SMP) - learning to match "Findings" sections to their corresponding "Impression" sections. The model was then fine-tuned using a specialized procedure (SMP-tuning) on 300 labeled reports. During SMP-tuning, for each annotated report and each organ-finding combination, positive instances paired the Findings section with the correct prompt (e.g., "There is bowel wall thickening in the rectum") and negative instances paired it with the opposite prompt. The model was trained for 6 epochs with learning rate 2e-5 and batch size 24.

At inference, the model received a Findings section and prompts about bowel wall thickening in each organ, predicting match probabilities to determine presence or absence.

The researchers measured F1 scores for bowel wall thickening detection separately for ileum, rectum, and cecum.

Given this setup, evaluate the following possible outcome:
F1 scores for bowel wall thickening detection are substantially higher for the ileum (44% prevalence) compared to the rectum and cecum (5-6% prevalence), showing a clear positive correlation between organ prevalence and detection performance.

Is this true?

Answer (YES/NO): YES